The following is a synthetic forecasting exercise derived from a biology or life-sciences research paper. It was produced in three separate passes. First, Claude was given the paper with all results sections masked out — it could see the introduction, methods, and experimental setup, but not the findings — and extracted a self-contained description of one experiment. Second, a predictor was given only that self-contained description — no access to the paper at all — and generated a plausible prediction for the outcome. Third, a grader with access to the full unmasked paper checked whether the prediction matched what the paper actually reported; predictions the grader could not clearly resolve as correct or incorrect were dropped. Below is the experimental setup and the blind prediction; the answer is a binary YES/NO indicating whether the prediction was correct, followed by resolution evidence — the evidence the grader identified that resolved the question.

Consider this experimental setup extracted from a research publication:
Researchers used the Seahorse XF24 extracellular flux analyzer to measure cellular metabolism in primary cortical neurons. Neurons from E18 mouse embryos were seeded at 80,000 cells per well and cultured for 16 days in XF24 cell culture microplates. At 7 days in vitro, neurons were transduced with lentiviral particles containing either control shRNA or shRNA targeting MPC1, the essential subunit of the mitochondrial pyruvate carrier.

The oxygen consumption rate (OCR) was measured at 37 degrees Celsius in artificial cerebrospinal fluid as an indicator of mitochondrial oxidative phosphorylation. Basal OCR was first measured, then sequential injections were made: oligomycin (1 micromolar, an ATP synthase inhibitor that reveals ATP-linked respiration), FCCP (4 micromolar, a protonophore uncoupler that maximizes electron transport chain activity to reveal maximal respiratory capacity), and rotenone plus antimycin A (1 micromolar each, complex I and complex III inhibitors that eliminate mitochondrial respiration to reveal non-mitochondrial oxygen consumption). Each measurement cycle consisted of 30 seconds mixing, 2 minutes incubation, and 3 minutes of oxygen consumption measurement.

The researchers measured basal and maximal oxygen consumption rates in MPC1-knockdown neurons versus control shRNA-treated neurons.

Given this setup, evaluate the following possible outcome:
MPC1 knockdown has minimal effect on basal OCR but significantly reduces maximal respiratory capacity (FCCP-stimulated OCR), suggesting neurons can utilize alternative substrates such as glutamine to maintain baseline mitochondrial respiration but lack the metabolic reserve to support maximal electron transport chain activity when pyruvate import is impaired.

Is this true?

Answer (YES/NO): NO